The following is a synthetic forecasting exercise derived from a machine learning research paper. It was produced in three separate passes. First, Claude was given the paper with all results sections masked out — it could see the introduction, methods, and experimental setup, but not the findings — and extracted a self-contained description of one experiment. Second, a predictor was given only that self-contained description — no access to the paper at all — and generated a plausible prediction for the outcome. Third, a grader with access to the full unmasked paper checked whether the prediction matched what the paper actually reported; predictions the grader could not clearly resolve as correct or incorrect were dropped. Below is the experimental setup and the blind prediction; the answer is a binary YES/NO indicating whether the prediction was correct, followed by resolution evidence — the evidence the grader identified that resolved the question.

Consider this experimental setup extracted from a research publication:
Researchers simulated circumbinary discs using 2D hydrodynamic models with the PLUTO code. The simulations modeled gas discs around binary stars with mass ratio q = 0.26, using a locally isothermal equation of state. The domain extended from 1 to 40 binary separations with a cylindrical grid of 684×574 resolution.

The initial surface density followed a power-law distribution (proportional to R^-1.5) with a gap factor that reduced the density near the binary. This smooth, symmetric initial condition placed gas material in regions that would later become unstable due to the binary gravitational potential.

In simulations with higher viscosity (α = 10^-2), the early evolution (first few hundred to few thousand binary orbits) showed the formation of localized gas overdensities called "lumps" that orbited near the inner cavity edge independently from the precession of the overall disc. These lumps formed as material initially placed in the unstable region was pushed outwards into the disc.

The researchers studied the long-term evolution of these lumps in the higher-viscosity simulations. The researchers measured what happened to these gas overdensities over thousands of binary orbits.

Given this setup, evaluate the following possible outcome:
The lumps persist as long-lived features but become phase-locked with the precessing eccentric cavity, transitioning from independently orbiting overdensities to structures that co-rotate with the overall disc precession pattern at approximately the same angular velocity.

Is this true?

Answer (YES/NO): NO